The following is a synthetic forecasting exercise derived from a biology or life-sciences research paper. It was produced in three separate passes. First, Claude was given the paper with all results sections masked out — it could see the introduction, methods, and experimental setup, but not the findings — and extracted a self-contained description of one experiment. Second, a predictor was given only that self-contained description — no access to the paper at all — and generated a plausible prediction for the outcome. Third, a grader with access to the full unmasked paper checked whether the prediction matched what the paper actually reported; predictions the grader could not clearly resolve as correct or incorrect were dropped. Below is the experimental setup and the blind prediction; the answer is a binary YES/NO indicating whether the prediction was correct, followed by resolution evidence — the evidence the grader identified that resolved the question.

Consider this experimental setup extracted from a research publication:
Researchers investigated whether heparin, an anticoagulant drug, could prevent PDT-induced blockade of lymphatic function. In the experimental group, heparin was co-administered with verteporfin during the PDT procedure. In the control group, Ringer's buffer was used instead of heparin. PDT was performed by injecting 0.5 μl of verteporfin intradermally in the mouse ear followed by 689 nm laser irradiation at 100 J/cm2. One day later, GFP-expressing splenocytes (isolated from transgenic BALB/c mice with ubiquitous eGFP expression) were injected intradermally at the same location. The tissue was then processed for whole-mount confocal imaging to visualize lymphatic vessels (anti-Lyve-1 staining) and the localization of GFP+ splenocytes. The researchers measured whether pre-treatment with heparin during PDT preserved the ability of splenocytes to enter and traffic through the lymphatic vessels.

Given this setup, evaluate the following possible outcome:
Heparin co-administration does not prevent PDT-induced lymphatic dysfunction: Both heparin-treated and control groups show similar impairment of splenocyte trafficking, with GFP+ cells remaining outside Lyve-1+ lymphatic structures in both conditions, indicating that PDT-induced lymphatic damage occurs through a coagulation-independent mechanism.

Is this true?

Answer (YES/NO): NO